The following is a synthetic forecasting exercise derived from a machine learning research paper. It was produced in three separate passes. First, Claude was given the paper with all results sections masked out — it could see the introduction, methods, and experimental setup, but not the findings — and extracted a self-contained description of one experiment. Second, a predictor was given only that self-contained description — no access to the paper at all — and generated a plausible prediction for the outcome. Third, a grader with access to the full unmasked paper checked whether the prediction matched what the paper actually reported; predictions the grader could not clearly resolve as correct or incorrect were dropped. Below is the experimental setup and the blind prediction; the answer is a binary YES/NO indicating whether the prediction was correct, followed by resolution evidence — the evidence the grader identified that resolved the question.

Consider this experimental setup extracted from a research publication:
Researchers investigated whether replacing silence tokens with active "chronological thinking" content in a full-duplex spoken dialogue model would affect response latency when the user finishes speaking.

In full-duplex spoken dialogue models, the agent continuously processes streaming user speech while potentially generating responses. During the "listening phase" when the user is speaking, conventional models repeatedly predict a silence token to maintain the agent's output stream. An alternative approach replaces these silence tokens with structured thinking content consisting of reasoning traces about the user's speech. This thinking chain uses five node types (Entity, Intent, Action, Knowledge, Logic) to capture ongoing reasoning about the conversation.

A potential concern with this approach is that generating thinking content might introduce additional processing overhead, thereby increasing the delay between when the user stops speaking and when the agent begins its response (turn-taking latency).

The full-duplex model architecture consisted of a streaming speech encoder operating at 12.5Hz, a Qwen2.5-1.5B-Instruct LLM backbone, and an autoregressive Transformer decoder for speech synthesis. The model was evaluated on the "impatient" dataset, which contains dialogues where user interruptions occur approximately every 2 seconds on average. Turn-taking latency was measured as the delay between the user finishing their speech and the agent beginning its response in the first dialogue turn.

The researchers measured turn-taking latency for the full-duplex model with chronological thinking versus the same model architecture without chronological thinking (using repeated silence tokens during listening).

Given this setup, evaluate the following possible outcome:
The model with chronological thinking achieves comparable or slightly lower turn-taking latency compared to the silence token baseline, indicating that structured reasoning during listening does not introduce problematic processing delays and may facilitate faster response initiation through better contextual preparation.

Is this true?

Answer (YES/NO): NO